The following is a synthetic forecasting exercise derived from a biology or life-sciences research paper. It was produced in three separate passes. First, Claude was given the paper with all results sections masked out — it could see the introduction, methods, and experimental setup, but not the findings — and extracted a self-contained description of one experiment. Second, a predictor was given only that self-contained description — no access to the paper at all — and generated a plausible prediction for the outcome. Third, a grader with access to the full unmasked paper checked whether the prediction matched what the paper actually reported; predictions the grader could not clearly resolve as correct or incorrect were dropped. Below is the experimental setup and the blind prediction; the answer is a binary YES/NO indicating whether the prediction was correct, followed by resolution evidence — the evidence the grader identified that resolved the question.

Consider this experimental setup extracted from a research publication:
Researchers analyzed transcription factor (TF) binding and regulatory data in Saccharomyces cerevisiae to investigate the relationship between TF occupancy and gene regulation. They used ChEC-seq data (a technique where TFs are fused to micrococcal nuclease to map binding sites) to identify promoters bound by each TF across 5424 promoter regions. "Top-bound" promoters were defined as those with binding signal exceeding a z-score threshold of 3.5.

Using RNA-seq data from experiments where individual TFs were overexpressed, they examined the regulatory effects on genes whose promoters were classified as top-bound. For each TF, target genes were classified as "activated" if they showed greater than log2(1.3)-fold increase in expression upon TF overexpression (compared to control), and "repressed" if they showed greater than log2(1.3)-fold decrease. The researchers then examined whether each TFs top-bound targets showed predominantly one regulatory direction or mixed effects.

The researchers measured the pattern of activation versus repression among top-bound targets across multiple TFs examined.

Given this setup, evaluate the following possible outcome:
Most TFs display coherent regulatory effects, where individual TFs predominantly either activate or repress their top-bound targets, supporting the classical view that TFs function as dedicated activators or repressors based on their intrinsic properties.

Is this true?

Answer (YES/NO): YES